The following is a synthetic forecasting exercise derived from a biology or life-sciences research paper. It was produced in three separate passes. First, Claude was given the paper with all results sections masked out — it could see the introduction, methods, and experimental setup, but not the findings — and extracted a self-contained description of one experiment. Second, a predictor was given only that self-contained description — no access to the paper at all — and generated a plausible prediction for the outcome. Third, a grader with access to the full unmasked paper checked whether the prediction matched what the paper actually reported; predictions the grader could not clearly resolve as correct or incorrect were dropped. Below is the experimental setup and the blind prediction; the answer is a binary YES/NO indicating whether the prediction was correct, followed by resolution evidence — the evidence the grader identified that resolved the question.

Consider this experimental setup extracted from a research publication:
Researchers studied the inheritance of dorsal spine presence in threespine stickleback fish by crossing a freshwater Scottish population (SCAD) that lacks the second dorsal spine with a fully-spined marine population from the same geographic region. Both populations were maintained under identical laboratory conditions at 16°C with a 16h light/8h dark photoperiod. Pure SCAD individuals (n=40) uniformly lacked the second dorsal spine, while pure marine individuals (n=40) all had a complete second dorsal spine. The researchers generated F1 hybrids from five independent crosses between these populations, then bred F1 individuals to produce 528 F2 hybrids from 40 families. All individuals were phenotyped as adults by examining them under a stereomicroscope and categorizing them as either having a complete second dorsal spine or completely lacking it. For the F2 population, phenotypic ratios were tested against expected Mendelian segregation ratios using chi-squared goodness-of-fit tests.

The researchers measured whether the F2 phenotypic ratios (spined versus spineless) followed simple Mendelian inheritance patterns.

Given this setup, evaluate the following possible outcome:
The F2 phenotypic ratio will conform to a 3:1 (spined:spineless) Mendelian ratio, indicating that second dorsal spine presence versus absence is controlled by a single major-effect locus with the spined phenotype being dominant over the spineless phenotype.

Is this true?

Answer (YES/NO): NO